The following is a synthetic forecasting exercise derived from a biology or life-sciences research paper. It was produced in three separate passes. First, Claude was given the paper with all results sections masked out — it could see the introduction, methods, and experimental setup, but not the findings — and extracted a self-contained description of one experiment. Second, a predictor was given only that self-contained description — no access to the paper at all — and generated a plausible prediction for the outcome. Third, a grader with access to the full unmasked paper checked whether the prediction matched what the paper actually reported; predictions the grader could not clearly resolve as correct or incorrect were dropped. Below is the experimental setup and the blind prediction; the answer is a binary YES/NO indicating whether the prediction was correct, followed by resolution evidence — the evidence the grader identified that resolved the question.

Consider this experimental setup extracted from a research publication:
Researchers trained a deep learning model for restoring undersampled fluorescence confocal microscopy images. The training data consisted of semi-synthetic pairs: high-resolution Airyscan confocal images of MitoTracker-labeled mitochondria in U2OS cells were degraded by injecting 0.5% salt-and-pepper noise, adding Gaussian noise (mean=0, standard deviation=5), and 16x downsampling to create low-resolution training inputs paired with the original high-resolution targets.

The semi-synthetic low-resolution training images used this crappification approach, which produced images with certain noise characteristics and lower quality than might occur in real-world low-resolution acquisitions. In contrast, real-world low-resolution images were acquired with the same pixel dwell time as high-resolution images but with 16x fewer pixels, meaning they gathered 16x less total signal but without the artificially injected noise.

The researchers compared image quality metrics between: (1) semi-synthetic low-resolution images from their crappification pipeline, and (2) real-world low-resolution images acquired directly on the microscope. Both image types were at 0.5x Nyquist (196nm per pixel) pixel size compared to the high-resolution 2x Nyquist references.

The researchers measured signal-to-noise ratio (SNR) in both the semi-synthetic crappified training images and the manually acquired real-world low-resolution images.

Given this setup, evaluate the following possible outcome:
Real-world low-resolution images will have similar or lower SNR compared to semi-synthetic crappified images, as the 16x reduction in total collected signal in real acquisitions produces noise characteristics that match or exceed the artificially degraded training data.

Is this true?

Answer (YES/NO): NO